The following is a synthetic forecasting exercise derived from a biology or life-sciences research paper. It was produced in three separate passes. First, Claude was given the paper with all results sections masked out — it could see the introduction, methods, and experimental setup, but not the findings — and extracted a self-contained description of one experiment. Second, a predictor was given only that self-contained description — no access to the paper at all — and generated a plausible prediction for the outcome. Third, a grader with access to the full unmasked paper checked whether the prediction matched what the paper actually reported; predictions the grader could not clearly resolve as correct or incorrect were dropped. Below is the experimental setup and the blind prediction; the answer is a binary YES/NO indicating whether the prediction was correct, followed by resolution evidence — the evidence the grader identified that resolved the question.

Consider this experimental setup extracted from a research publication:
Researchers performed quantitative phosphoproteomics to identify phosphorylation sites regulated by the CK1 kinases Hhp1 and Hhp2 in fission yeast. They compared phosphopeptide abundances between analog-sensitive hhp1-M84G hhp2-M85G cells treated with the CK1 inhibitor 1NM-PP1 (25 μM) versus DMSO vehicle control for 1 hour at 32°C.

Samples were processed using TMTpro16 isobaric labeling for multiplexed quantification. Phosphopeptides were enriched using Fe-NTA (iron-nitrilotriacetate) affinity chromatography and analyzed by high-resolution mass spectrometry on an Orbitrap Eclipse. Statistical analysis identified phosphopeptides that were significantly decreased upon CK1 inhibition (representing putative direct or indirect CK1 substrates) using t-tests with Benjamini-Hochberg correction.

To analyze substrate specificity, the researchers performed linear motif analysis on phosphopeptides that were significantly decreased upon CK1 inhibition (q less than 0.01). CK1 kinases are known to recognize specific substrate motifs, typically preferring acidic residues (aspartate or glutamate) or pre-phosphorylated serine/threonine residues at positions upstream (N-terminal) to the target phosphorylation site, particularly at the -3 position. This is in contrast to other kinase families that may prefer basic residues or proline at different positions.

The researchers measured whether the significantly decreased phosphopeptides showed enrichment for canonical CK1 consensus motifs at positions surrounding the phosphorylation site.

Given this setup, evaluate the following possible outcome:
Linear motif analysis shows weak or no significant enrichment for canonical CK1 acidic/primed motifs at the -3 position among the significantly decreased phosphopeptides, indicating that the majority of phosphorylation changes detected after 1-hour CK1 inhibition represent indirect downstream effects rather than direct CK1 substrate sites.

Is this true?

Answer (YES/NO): NO